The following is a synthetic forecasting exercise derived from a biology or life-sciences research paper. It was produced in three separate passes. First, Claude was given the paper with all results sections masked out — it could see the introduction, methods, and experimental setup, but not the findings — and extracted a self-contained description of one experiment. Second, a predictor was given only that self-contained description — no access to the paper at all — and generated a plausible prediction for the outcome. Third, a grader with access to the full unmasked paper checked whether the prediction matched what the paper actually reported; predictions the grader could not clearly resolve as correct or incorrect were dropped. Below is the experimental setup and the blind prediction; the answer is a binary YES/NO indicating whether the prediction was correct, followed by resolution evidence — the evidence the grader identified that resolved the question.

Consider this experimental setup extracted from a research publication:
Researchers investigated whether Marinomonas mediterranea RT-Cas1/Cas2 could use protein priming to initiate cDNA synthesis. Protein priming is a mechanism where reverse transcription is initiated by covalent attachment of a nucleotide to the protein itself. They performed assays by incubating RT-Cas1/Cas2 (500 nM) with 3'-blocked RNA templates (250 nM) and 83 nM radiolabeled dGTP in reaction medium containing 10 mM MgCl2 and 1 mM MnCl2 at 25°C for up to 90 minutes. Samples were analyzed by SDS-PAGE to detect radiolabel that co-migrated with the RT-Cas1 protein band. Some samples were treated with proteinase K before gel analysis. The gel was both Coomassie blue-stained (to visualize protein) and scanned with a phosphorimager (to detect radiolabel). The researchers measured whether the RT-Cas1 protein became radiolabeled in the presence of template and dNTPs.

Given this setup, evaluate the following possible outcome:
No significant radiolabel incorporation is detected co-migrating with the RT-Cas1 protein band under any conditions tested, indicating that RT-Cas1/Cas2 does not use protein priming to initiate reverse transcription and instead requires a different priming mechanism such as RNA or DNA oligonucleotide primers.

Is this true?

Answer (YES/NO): NO